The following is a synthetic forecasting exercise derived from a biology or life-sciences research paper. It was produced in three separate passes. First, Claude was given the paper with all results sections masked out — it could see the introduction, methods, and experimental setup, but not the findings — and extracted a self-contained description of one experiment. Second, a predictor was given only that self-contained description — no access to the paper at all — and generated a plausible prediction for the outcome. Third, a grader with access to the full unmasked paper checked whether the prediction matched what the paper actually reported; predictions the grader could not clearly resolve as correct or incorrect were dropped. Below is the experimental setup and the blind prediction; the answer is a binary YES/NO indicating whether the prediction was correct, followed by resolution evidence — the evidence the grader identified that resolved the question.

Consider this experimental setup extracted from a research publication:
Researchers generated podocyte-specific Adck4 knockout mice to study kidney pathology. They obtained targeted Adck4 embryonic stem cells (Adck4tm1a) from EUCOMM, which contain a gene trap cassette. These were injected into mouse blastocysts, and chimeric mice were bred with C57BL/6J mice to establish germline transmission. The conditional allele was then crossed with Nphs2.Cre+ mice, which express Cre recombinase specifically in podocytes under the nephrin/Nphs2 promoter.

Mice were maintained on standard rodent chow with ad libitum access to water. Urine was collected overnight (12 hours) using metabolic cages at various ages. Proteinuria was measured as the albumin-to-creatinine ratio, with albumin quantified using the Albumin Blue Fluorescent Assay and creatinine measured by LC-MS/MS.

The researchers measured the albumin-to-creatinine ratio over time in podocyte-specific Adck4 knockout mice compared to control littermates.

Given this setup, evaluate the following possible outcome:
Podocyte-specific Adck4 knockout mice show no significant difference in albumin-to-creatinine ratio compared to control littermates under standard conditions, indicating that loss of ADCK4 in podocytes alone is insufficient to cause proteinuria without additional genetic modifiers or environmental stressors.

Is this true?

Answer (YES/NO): NO